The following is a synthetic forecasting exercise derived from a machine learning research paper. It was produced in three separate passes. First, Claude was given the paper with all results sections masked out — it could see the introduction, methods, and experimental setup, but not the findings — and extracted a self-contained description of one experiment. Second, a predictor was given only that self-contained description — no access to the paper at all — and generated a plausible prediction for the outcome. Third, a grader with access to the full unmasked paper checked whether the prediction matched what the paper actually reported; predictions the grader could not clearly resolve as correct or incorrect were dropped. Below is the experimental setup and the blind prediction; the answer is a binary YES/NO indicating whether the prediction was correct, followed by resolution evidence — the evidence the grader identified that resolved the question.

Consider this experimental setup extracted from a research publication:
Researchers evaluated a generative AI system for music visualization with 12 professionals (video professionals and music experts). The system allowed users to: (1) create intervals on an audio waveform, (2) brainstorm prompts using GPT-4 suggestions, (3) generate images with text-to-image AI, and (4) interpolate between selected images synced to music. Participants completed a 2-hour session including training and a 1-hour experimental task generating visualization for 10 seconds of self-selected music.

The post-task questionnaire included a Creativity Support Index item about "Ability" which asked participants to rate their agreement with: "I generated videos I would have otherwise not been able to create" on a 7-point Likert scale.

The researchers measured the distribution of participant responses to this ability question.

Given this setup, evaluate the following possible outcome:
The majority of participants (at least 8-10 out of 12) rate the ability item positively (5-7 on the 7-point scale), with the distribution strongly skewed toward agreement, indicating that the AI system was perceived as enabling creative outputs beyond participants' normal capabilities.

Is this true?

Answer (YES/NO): NO